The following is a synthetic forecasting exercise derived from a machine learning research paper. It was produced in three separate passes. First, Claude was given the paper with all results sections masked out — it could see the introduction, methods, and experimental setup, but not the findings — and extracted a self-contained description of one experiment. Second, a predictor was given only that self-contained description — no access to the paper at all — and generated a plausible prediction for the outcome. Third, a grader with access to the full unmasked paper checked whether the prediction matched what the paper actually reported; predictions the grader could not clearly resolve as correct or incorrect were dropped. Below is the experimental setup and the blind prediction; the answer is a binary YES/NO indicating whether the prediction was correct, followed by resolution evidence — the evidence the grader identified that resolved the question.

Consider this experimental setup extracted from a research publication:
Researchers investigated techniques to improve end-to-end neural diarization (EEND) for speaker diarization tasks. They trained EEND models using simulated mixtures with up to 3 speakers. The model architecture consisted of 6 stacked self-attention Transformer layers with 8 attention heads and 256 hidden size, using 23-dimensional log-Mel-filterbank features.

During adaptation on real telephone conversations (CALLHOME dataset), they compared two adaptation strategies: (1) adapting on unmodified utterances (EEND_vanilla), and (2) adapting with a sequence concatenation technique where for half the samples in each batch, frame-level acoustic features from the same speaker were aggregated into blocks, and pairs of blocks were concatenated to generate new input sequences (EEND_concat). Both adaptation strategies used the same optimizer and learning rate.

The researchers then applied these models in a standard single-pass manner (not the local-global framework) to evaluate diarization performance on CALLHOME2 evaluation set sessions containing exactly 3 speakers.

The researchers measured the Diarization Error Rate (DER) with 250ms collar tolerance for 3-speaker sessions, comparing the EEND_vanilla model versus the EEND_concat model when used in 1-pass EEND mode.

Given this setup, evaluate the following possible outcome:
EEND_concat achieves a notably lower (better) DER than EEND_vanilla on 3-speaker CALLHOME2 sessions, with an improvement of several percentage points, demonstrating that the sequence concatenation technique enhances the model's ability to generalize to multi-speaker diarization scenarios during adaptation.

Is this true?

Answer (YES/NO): NO